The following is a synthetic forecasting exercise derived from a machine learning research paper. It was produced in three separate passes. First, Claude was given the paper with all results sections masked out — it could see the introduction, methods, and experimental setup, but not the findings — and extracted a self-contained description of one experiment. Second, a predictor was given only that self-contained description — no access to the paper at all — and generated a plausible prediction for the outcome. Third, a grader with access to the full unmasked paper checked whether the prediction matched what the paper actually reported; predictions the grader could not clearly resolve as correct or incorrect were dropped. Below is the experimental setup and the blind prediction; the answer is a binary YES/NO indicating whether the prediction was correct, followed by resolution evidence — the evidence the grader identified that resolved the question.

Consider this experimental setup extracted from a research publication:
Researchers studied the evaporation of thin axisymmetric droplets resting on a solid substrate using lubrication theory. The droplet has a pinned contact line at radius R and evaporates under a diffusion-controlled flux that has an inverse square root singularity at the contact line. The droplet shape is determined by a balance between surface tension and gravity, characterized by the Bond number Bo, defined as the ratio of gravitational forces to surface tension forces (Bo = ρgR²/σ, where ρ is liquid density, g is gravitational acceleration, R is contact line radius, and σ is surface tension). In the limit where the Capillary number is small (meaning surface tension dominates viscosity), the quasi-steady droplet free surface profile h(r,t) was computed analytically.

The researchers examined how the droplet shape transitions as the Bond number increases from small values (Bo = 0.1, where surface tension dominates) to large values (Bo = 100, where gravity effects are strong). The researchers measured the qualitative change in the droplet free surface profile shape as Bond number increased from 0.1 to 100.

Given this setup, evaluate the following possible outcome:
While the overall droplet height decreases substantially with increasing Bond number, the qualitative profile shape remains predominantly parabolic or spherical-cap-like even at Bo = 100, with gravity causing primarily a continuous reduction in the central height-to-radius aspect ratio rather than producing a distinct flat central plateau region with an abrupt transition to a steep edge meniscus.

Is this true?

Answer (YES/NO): NO